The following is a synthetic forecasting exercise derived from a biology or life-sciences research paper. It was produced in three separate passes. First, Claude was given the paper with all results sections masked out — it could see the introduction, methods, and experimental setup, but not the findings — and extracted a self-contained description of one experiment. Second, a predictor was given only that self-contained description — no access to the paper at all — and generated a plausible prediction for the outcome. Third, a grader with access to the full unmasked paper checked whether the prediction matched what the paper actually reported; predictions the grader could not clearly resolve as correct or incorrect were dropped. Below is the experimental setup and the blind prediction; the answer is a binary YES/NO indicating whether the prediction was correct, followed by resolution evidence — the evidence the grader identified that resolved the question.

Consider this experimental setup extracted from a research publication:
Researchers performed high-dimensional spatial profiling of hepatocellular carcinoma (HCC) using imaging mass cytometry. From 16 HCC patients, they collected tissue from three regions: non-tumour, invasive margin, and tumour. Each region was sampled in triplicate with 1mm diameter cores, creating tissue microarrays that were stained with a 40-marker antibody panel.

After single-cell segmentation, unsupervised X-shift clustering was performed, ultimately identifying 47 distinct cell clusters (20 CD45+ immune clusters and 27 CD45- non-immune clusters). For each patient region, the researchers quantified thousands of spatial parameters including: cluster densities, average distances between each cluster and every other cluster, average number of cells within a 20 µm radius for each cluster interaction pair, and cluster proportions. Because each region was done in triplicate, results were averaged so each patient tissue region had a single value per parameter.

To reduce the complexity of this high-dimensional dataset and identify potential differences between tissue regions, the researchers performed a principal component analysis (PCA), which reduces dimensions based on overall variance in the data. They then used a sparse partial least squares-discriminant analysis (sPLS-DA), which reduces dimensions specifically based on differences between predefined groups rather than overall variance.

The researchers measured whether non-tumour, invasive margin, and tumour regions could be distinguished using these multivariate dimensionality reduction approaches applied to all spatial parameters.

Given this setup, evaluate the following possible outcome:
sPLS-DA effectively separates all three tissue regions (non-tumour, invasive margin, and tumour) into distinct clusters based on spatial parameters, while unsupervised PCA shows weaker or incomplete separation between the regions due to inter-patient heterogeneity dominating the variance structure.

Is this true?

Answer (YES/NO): YES